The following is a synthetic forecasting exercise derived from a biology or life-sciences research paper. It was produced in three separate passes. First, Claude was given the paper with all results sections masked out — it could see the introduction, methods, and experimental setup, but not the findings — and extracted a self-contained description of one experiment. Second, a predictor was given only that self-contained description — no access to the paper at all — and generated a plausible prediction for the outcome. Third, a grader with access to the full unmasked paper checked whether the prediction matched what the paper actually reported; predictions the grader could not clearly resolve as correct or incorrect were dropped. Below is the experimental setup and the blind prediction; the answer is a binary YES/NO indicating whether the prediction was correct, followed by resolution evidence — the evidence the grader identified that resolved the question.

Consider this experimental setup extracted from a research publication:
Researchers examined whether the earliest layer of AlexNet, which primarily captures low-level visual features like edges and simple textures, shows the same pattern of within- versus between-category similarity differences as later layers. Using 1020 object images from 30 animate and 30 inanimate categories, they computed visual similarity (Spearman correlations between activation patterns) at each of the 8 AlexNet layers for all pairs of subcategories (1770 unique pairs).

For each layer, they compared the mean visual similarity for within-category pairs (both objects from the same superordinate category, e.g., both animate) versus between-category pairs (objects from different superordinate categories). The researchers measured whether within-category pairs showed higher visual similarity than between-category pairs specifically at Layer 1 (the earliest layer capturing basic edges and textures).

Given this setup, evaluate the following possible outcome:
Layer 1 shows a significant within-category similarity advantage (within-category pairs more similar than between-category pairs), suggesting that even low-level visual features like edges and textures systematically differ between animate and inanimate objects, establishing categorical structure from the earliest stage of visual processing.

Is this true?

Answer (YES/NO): NO